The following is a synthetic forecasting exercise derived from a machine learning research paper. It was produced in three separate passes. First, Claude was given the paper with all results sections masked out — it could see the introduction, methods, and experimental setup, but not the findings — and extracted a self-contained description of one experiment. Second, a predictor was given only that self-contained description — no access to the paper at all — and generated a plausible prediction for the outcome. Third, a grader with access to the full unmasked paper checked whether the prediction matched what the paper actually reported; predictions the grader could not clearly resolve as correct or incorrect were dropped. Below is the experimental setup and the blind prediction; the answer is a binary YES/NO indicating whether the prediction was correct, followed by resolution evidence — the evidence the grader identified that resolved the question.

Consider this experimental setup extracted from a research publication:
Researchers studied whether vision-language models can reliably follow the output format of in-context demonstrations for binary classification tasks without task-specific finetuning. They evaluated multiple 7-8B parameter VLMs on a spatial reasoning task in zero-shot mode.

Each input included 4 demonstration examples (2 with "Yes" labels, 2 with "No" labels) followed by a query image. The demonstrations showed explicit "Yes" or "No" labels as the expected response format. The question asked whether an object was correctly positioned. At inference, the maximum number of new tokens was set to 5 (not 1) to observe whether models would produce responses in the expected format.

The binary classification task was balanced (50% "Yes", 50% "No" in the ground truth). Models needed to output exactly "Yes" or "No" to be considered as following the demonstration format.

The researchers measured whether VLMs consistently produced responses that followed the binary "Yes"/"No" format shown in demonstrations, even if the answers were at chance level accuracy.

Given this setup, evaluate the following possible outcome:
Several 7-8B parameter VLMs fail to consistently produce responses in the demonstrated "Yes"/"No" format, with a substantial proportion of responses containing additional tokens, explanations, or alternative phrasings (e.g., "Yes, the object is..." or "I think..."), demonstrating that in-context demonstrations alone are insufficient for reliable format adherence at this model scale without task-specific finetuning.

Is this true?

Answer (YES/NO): NO